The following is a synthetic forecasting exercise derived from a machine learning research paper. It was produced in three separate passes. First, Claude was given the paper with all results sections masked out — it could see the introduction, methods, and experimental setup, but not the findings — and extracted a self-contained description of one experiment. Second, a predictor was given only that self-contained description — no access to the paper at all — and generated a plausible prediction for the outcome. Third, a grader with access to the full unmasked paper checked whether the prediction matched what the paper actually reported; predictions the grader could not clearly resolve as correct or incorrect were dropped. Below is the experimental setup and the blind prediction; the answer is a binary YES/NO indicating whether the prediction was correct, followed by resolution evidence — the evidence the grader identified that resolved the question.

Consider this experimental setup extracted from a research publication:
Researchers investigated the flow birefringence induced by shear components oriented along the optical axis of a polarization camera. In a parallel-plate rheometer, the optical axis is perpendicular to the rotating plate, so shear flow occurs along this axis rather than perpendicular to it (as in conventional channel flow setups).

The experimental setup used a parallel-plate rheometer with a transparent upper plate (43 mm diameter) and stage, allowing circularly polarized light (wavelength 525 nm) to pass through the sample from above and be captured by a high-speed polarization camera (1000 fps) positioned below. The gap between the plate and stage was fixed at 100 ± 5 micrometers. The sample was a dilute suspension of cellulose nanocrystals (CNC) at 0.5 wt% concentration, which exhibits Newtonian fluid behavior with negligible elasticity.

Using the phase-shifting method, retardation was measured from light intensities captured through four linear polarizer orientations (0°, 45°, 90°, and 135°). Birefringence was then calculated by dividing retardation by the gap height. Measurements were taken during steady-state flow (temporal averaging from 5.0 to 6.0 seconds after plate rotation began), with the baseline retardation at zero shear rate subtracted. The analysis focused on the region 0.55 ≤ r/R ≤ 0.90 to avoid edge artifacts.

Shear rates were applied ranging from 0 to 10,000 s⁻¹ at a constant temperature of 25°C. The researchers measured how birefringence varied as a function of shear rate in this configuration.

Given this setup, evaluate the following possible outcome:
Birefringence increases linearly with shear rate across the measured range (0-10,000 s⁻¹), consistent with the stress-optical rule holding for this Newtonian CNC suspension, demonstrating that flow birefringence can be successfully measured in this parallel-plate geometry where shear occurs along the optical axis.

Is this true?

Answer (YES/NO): NO